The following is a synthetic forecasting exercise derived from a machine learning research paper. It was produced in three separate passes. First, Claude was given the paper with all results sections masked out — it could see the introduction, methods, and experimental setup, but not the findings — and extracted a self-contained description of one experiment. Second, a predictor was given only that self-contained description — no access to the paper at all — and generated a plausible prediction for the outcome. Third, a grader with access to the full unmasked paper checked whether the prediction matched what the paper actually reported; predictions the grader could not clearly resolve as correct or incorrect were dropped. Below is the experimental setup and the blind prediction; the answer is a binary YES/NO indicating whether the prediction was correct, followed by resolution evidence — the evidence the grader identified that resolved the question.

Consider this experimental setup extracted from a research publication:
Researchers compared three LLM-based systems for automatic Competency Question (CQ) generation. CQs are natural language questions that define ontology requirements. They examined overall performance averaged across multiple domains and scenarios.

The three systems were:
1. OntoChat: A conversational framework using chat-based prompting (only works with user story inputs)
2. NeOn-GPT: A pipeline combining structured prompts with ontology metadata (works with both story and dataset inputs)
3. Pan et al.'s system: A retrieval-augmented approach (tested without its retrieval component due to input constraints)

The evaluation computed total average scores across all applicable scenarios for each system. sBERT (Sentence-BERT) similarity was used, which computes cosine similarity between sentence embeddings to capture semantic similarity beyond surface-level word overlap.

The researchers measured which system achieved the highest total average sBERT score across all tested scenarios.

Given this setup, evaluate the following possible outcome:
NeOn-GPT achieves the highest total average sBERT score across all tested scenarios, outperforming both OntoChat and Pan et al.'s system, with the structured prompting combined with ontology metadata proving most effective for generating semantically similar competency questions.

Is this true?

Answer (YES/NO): NO